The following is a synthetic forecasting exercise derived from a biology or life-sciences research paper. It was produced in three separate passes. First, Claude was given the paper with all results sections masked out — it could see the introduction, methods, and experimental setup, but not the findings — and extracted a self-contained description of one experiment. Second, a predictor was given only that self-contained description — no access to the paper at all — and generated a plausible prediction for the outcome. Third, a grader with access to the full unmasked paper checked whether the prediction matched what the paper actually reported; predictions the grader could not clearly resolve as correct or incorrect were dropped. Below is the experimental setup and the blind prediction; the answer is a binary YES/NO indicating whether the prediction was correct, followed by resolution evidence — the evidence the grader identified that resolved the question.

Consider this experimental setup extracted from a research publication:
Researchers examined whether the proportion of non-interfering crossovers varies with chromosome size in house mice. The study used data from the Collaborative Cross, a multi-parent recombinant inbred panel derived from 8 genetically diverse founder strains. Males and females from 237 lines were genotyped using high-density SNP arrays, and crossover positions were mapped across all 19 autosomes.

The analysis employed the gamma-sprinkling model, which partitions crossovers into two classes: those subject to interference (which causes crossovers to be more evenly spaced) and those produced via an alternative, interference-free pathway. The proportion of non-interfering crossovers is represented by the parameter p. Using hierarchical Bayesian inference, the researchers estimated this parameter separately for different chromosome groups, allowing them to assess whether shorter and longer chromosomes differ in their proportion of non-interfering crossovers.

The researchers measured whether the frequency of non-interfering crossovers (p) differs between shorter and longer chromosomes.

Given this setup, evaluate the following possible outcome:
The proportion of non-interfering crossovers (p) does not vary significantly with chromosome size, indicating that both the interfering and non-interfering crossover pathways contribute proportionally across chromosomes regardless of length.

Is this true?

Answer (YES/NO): YES